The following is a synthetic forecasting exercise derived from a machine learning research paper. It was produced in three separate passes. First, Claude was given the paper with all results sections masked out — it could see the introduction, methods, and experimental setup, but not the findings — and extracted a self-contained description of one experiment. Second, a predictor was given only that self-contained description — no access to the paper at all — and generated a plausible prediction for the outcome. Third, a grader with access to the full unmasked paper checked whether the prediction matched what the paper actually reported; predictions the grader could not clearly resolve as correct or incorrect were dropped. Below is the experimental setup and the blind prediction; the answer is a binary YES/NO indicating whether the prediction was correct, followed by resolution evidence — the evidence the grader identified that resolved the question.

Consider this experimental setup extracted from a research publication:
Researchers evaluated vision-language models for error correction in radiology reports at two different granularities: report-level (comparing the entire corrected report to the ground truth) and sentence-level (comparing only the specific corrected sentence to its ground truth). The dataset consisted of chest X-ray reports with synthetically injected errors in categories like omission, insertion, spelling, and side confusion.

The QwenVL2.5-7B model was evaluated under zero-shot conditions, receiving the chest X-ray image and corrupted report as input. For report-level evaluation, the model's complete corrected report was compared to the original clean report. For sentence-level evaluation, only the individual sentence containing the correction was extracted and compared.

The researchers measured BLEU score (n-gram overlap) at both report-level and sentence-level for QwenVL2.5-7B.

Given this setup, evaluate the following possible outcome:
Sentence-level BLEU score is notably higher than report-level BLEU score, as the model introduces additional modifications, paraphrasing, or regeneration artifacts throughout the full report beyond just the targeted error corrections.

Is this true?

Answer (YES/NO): NO